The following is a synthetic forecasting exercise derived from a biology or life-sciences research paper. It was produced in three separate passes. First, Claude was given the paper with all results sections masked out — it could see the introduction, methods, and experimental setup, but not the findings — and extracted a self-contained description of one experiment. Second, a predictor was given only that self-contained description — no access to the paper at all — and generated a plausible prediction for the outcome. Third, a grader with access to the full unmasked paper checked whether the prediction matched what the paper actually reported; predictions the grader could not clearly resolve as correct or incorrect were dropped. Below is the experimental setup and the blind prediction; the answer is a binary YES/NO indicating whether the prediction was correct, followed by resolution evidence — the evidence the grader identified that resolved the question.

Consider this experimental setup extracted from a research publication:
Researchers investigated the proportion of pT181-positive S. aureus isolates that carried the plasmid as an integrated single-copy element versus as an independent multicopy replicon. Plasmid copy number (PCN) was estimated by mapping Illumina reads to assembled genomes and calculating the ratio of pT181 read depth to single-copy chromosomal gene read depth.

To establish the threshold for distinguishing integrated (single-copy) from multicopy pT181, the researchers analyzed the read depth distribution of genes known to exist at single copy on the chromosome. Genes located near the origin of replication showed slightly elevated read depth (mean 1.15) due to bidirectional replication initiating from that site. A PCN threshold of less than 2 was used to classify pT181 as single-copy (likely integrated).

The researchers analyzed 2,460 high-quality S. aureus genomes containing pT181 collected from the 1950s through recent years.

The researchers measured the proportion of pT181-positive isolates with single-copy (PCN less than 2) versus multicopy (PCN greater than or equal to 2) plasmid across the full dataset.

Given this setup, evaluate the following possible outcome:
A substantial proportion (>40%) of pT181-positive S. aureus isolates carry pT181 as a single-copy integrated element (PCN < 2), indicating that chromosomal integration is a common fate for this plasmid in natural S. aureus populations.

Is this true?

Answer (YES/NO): YES